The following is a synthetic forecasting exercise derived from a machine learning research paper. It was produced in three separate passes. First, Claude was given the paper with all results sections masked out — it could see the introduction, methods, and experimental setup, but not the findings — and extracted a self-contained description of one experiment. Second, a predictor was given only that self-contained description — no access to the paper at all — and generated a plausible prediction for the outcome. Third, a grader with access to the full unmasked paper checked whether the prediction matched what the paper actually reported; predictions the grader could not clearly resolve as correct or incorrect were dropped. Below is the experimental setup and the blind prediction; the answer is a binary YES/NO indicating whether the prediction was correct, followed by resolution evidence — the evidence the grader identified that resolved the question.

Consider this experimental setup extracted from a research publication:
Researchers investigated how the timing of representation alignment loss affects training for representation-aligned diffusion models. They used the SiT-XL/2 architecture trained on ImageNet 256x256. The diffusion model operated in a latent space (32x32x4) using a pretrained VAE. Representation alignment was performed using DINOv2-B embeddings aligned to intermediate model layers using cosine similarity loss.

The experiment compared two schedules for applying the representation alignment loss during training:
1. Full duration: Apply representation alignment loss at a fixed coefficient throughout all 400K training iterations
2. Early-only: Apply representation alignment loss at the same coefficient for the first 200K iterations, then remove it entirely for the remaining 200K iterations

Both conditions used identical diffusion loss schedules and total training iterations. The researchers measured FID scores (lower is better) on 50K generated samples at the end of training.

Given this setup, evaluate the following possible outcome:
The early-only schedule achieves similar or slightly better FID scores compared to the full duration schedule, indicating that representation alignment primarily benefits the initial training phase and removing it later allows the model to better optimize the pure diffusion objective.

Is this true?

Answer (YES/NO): YES